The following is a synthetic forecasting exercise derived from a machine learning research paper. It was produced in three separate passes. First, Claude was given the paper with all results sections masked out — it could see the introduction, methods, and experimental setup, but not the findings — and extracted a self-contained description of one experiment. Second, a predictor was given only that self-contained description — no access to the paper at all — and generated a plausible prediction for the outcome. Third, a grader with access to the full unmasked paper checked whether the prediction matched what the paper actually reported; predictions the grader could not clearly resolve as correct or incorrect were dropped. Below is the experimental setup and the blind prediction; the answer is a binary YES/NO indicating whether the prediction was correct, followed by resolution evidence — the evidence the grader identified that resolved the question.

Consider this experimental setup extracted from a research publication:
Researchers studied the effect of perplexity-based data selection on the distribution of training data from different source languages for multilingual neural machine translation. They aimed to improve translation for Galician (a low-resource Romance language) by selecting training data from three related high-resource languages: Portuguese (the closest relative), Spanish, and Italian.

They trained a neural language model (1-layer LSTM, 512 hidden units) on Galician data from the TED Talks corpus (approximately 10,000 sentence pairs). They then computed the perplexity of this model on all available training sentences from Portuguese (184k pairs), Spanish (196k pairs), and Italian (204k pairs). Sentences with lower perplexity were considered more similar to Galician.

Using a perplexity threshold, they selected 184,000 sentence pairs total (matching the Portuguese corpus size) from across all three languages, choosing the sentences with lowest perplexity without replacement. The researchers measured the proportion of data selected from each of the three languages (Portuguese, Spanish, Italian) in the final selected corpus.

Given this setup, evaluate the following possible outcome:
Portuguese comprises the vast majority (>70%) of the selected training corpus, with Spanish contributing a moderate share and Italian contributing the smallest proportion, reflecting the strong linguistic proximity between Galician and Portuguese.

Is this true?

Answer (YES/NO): NO